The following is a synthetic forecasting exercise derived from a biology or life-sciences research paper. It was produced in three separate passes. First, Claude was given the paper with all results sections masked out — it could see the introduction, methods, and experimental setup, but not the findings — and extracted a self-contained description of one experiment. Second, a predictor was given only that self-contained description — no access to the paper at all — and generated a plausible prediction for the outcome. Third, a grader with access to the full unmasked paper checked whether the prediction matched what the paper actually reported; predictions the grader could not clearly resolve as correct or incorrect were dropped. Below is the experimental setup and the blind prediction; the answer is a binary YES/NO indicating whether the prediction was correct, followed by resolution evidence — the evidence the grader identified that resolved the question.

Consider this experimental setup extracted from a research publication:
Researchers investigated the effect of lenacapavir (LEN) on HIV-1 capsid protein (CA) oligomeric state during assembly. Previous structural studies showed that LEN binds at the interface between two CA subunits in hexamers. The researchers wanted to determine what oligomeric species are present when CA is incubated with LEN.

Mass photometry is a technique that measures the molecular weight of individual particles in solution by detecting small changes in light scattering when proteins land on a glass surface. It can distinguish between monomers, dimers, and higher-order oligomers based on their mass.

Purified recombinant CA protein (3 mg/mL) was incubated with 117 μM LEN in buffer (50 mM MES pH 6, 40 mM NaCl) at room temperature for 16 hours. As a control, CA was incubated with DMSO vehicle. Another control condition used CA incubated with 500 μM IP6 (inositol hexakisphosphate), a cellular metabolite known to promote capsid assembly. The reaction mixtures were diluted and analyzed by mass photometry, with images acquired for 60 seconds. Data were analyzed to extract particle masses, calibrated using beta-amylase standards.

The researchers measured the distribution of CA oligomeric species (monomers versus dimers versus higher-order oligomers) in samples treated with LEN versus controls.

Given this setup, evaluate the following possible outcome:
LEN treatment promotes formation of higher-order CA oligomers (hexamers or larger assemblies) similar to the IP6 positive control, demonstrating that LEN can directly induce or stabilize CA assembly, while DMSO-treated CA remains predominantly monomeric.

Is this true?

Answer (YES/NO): NO